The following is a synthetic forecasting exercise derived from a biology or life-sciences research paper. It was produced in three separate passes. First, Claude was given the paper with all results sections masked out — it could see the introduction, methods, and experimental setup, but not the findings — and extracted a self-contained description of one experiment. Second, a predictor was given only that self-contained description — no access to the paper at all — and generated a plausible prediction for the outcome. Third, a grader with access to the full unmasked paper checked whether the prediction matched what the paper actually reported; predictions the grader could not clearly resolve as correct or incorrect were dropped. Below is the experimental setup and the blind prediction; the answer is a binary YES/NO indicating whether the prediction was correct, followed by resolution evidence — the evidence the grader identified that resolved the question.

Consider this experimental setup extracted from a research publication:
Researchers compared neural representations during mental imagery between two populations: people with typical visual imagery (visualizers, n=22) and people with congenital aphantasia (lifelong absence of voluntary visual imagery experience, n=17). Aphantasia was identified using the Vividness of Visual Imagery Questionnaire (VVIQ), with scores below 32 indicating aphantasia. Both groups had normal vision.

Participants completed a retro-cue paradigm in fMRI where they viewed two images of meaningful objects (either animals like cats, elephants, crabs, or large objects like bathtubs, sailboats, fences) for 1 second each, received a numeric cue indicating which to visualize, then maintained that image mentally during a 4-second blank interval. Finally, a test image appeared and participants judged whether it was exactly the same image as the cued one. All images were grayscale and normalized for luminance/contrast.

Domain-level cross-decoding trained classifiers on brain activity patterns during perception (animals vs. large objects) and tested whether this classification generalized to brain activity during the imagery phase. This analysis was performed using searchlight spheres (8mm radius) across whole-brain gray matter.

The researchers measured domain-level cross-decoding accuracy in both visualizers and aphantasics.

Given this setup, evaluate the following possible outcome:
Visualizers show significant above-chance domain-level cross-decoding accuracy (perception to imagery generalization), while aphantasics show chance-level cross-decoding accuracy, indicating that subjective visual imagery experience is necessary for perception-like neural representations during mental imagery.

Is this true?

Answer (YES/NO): NO